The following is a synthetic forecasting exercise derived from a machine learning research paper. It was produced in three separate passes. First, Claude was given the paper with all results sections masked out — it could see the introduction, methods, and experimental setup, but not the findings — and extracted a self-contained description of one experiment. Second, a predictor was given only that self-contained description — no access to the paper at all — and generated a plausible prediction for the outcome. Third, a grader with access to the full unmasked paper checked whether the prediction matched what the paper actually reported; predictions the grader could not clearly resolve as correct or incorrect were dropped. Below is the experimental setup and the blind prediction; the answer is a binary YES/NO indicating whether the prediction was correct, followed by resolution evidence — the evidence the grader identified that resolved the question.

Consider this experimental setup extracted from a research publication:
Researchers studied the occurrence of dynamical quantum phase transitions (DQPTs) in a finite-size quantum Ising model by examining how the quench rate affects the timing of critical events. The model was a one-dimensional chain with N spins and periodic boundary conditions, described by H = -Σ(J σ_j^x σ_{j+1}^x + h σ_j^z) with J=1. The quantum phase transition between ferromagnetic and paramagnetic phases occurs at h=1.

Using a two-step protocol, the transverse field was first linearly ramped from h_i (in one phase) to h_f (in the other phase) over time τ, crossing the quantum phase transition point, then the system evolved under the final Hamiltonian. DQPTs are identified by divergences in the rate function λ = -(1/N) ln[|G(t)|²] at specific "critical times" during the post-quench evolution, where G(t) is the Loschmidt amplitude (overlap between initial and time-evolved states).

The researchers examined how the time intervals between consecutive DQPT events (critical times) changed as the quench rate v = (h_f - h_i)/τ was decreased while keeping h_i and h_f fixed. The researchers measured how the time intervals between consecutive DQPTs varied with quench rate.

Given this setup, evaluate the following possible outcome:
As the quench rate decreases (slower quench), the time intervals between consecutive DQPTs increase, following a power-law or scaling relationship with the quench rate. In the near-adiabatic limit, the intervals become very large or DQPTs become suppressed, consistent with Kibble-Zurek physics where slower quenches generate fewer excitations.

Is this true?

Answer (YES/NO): NO